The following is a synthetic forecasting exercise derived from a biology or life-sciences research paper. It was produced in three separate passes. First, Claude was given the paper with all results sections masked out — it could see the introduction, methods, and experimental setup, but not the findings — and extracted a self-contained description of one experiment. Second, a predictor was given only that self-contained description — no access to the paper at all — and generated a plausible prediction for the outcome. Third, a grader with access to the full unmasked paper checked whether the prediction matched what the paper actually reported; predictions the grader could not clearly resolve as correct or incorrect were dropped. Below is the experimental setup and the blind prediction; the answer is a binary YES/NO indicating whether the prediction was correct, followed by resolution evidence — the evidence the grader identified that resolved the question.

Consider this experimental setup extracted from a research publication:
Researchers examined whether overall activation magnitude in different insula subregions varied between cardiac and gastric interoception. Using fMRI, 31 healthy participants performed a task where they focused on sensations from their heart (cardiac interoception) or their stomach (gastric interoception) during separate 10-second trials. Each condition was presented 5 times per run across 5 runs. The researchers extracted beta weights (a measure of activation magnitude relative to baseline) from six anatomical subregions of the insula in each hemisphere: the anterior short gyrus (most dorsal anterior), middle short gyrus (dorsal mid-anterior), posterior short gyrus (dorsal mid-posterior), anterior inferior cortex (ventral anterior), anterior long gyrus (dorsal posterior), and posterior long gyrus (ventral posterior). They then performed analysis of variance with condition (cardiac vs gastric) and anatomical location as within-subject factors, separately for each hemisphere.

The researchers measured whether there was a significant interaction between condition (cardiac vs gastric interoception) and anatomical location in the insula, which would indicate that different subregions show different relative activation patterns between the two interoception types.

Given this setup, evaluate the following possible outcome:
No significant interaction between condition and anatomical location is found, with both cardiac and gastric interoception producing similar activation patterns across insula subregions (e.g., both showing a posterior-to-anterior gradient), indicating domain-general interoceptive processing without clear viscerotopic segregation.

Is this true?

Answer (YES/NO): NO